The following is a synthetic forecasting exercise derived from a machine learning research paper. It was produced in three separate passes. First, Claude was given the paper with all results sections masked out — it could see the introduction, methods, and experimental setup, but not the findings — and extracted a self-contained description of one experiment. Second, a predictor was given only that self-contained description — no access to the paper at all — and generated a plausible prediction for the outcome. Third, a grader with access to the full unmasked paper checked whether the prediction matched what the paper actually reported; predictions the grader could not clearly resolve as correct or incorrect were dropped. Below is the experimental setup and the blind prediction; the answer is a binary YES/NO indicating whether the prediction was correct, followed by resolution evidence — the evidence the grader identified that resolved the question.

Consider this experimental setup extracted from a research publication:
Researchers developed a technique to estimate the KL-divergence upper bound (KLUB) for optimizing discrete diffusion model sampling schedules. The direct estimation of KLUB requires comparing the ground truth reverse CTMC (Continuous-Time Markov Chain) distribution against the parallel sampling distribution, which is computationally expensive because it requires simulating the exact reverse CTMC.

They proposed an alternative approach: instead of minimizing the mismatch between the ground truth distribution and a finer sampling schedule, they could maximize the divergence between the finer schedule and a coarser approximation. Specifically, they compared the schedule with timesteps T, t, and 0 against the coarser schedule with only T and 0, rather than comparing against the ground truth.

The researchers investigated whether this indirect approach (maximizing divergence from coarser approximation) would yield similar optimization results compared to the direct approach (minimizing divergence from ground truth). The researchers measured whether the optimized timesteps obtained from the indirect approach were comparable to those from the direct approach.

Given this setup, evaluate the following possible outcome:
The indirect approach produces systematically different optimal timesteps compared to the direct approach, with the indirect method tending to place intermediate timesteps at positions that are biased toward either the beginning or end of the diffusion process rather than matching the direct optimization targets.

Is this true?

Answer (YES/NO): NO